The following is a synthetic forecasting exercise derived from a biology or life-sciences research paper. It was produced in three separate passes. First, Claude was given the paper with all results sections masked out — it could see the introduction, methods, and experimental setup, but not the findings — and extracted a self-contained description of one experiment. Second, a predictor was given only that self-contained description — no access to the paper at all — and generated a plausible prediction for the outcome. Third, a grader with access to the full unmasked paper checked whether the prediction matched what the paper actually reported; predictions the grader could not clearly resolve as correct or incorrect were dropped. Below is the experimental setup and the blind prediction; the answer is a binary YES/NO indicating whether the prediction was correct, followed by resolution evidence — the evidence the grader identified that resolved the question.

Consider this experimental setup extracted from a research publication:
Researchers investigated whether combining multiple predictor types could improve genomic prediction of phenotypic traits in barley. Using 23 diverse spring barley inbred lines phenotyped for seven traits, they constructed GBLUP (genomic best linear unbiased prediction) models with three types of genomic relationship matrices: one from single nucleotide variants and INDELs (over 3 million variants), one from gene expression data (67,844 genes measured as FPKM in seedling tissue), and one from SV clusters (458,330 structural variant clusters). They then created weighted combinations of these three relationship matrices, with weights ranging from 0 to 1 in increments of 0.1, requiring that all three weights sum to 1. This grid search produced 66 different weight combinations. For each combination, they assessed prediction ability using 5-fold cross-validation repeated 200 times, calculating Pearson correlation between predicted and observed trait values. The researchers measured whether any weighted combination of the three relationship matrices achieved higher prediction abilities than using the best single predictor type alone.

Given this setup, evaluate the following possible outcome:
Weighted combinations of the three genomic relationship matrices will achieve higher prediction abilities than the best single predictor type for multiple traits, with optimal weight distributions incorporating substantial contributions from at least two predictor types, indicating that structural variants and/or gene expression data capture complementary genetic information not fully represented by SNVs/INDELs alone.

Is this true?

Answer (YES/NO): YES